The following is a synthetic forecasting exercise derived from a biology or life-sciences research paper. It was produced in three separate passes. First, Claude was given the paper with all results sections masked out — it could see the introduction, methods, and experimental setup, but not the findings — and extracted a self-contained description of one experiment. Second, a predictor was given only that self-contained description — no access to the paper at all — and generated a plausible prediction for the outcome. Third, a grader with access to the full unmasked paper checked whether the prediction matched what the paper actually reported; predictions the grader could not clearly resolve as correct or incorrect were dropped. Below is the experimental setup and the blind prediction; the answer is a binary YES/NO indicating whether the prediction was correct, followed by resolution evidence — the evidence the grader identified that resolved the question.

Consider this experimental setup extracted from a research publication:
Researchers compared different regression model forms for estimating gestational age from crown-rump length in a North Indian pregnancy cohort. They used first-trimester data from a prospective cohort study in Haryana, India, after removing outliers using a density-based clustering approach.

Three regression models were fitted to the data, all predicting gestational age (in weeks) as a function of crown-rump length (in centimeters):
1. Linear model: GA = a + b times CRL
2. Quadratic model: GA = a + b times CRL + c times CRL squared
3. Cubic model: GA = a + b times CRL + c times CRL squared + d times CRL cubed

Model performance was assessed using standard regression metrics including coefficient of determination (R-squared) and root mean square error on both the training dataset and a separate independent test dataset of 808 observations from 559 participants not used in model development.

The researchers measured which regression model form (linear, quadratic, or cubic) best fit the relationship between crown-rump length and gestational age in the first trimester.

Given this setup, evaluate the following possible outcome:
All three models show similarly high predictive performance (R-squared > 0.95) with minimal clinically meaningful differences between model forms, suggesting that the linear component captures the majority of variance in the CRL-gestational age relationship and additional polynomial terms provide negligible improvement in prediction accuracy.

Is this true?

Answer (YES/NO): NO